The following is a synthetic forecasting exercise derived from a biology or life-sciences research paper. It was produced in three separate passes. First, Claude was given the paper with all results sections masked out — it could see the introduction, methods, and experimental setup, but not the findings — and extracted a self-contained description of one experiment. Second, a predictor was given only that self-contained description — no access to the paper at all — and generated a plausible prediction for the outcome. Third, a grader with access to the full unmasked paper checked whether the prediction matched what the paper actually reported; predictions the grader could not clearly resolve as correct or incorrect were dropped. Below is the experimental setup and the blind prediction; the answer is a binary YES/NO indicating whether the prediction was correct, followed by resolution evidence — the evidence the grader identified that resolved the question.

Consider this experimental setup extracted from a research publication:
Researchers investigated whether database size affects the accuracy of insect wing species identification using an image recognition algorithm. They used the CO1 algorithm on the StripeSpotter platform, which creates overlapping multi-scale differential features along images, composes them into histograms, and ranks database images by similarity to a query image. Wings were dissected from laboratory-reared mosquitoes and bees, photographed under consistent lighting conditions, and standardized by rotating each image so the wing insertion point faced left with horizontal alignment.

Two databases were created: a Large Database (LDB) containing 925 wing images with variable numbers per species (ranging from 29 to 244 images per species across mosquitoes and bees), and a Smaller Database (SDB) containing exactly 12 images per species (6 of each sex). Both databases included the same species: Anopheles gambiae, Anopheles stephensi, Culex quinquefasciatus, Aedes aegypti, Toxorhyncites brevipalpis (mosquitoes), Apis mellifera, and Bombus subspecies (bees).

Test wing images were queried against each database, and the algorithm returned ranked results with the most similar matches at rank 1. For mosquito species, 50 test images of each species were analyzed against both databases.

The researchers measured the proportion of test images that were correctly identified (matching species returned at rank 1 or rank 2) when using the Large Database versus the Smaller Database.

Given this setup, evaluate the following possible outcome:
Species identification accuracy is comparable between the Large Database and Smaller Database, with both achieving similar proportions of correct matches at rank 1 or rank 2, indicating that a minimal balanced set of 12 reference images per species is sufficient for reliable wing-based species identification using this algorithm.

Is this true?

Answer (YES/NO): NO